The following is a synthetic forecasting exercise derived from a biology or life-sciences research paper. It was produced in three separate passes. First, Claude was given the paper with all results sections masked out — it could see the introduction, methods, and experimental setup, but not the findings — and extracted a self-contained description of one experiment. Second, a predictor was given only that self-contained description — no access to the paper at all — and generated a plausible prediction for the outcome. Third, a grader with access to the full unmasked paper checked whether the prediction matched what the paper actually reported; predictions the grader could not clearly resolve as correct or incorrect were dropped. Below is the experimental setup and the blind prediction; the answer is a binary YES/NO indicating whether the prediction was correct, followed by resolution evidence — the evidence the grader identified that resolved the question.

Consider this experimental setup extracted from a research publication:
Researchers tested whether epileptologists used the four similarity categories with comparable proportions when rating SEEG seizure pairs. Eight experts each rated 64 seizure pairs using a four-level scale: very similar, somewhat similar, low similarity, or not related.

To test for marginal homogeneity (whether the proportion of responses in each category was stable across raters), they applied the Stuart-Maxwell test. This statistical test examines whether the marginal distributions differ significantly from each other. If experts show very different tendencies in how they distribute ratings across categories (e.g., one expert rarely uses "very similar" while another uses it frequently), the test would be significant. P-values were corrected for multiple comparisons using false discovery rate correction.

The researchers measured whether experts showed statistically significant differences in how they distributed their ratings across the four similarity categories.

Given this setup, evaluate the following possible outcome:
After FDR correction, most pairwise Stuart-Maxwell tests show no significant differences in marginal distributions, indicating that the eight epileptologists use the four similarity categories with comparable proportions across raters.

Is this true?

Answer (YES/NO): YES